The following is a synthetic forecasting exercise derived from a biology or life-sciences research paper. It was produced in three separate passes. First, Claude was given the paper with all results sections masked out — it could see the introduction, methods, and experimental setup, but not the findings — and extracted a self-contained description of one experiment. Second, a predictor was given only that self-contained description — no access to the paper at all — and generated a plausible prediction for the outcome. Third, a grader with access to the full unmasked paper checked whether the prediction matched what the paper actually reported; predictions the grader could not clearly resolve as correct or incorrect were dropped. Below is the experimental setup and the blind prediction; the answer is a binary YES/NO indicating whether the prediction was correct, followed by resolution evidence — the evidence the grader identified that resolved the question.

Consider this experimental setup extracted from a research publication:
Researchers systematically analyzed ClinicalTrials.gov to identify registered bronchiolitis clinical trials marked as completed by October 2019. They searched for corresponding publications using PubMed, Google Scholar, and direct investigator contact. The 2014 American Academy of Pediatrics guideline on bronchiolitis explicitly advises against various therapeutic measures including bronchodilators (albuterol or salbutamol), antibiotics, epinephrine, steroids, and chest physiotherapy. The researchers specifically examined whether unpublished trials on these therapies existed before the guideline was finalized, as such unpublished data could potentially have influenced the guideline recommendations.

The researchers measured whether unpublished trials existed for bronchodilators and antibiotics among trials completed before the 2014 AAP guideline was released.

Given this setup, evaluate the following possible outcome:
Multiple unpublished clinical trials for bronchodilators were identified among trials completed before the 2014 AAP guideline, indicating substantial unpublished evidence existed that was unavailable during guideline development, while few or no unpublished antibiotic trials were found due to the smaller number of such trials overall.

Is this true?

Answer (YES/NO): NO